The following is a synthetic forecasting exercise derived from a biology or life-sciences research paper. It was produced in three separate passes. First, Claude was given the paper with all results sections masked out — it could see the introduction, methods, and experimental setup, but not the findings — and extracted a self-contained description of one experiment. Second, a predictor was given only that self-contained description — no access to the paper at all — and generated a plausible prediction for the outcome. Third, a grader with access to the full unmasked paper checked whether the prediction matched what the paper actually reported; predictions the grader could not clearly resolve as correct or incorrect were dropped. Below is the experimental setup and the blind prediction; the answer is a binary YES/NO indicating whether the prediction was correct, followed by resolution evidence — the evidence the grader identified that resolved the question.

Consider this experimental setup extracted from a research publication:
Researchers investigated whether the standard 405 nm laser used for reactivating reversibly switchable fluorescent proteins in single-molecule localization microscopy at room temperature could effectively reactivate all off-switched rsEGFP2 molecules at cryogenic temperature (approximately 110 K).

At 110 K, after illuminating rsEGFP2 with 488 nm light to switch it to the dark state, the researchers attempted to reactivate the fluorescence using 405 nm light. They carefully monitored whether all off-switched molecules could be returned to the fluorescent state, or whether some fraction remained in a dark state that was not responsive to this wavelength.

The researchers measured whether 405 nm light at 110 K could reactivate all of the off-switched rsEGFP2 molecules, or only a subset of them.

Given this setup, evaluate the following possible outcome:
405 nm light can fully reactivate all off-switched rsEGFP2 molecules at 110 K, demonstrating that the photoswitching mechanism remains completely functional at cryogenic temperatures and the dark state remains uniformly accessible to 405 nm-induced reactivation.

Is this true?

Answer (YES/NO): NO